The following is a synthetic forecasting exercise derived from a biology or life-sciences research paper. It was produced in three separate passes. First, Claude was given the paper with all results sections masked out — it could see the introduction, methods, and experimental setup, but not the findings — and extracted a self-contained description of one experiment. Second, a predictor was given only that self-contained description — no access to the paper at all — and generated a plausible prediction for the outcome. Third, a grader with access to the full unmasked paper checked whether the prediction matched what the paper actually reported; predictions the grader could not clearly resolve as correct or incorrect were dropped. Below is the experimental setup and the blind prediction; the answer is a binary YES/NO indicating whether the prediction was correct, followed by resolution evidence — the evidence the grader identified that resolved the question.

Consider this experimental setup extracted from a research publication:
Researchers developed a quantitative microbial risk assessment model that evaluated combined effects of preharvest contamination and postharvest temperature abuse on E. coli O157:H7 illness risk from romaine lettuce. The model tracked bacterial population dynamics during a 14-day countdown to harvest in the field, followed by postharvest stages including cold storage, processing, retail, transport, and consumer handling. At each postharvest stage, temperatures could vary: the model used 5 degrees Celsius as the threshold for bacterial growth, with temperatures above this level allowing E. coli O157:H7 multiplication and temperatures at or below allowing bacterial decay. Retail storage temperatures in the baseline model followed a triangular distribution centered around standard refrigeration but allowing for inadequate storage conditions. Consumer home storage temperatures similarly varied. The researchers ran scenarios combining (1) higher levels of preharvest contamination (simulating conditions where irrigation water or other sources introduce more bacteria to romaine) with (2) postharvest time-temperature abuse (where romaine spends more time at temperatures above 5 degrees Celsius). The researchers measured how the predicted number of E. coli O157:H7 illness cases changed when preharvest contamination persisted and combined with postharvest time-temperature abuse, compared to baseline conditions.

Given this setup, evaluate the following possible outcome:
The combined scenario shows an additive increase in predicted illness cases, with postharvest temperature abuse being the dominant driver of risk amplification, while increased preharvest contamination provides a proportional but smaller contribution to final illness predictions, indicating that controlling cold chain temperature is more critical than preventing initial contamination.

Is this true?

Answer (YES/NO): NO